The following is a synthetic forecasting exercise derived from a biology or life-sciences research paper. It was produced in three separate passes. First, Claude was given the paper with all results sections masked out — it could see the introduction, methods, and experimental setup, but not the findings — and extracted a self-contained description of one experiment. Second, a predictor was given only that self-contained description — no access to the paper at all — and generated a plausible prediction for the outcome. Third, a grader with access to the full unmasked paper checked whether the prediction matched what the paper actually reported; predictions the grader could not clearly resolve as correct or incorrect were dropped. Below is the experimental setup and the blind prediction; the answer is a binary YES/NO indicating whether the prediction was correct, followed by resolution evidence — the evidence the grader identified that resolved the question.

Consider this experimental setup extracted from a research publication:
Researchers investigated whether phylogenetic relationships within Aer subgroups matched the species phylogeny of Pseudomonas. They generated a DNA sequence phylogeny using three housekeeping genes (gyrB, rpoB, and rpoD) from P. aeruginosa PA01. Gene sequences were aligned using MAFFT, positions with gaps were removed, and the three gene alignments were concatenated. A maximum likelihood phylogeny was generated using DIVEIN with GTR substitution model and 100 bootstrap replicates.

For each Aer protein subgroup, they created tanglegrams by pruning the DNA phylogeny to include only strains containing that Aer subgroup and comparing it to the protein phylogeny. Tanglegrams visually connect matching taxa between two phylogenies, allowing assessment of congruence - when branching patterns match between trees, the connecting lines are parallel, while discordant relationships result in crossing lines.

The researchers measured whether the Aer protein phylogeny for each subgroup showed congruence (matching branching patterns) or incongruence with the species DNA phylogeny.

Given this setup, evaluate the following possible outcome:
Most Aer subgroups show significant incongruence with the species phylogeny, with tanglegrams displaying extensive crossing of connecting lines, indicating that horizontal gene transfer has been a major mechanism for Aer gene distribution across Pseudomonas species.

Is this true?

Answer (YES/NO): NO